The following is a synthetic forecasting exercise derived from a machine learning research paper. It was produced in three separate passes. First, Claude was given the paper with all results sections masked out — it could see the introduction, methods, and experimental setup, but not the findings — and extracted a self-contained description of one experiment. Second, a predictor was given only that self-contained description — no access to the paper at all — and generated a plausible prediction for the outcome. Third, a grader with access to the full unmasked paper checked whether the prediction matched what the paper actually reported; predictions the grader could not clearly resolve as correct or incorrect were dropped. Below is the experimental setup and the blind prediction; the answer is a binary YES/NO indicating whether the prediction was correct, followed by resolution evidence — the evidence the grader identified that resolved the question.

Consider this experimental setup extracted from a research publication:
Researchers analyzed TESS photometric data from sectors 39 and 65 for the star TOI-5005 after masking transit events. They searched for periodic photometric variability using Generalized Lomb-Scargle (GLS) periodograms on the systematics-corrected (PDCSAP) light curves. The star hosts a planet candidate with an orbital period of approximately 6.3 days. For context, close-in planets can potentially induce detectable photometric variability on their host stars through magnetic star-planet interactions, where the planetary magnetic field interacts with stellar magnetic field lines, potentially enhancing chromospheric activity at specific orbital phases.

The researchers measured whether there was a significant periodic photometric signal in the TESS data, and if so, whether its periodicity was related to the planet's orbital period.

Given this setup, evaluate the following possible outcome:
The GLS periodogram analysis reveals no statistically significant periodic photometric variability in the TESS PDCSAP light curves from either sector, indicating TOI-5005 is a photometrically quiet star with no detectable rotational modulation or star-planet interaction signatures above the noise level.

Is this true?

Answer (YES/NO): NO